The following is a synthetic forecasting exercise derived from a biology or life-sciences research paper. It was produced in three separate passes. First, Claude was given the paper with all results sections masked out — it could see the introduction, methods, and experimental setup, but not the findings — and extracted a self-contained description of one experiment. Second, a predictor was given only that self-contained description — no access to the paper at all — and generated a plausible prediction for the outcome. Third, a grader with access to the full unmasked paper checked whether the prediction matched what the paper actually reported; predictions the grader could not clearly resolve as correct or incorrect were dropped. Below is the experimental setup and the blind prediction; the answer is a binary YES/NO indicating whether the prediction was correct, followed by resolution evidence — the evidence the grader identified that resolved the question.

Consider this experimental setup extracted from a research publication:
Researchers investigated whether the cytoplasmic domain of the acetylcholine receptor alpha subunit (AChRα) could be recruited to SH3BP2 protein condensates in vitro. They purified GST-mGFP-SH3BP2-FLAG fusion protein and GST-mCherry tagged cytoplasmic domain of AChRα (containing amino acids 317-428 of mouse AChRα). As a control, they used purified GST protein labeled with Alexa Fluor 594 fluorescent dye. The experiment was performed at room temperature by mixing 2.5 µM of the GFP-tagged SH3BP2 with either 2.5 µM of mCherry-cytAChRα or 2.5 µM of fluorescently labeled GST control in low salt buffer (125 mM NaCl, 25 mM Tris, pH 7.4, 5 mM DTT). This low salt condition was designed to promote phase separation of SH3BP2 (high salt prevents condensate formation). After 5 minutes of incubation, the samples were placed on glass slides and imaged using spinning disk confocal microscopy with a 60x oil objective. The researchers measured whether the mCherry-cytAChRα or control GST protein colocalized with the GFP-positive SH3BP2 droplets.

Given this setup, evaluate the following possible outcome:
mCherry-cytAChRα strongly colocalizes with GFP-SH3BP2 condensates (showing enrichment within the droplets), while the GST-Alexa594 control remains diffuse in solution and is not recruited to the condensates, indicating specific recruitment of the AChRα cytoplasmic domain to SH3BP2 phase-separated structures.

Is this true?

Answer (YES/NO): YES